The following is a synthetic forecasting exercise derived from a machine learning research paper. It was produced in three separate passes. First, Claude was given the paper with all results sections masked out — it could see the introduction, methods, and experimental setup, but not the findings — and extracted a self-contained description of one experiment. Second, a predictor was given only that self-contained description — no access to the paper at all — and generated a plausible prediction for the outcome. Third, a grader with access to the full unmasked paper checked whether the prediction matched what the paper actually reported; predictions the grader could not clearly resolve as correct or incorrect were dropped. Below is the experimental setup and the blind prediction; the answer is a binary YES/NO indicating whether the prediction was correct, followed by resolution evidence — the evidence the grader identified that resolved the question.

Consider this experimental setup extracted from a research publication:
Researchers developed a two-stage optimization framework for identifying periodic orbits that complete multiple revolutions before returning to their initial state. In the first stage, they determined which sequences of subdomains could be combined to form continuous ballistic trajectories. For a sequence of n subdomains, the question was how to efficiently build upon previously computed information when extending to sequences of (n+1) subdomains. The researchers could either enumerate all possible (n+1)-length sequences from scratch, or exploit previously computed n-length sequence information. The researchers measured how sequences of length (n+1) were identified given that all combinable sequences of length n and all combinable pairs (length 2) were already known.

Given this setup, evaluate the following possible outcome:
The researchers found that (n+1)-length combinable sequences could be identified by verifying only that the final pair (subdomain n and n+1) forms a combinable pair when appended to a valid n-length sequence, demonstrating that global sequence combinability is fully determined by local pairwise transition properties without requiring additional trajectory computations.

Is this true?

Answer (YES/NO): YES